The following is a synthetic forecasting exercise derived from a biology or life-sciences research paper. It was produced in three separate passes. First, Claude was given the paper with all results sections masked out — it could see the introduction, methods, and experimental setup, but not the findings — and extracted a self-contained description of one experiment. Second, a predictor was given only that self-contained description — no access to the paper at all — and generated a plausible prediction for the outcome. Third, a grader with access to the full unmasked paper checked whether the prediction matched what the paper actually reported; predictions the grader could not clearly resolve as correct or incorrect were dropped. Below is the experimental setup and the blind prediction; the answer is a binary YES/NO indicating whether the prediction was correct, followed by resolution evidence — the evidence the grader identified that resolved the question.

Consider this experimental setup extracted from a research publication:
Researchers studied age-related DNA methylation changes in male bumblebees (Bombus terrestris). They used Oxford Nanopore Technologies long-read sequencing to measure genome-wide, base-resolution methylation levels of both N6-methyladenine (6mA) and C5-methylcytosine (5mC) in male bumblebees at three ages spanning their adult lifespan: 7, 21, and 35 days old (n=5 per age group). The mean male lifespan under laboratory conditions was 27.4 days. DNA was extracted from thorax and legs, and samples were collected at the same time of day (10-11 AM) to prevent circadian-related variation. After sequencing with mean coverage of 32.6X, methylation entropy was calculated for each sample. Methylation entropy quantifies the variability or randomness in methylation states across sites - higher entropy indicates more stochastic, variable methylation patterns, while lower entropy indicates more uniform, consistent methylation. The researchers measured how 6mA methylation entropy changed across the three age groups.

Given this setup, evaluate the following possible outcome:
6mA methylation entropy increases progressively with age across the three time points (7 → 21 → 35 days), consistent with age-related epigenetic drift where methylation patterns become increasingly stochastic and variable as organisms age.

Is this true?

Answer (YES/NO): NO